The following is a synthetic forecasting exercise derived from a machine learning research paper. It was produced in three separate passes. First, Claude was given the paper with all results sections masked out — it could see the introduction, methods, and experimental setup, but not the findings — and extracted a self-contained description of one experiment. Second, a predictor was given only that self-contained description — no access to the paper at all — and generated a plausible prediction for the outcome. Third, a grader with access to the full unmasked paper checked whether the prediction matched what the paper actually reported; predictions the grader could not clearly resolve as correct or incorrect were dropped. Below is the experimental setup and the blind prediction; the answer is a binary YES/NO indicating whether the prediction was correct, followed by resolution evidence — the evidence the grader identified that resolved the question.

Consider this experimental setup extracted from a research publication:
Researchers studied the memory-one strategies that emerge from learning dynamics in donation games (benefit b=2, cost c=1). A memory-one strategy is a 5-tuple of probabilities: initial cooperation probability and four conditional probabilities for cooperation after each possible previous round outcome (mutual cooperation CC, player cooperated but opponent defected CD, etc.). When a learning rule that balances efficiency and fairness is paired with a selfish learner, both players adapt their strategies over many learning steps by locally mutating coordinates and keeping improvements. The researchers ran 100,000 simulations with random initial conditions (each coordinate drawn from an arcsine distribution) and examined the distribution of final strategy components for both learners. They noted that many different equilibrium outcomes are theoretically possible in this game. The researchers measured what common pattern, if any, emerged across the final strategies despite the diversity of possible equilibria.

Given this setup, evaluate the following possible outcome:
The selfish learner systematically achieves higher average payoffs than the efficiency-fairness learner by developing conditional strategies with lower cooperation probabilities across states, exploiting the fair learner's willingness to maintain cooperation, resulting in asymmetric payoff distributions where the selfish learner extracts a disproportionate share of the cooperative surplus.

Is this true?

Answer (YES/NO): NO